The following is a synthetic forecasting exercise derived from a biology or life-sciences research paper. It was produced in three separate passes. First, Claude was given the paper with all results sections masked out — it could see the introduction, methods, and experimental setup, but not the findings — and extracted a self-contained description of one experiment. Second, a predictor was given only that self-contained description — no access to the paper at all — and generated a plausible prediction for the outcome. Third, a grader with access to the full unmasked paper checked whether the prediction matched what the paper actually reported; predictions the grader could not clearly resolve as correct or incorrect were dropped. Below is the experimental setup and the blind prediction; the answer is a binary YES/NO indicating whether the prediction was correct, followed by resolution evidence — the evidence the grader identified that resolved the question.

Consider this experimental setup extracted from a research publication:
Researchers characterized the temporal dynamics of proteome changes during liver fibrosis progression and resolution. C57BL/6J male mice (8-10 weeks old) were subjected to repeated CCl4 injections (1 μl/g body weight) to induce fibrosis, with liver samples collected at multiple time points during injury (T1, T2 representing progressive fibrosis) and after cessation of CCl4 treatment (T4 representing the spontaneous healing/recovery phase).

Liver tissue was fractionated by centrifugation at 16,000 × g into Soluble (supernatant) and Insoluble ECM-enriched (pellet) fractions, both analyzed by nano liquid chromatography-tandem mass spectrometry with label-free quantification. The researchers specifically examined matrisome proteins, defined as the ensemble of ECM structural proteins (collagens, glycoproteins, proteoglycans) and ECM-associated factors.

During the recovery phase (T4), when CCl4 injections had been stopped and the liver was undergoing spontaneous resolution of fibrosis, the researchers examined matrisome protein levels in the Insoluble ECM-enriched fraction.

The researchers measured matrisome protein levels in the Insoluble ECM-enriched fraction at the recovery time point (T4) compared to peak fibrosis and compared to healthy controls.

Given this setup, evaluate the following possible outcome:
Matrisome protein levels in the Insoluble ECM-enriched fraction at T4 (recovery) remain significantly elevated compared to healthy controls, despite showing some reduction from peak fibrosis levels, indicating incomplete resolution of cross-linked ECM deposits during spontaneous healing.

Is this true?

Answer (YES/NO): YES